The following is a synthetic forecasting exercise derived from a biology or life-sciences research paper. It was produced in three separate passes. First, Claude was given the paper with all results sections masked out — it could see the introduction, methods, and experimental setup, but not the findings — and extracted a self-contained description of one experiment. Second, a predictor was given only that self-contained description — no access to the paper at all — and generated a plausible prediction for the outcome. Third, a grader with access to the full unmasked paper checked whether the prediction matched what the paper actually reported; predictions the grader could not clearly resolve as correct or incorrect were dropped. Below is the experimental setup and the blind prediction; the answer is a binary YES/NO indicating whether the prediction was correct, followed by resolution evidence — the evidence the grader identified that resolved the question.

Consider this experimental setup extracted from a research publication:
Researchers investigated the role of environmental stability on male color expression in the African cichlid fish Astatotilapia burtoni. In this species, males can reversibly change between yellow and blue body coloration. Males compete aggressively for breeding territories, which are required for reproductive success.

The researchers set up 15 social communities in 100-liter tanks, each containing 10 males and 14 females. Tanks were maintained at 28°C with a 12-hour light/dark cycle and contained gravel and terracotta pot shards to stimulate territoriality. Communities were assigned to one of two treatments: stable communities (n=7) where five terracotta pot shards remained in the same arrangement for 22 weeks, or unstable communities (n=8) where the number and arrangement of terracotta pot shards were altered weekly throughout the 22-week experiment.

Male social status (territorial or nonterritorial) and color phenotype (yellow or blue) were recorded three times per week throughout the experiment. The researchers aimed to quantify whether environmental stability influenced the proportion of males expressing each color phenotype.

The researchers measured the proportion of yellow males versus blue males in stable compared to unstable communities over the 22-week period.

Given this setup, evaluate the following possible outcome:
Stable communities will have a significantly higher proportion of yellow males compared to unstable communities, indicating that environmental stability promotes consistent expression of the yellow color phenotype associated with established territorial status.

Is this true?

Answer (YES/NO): NO